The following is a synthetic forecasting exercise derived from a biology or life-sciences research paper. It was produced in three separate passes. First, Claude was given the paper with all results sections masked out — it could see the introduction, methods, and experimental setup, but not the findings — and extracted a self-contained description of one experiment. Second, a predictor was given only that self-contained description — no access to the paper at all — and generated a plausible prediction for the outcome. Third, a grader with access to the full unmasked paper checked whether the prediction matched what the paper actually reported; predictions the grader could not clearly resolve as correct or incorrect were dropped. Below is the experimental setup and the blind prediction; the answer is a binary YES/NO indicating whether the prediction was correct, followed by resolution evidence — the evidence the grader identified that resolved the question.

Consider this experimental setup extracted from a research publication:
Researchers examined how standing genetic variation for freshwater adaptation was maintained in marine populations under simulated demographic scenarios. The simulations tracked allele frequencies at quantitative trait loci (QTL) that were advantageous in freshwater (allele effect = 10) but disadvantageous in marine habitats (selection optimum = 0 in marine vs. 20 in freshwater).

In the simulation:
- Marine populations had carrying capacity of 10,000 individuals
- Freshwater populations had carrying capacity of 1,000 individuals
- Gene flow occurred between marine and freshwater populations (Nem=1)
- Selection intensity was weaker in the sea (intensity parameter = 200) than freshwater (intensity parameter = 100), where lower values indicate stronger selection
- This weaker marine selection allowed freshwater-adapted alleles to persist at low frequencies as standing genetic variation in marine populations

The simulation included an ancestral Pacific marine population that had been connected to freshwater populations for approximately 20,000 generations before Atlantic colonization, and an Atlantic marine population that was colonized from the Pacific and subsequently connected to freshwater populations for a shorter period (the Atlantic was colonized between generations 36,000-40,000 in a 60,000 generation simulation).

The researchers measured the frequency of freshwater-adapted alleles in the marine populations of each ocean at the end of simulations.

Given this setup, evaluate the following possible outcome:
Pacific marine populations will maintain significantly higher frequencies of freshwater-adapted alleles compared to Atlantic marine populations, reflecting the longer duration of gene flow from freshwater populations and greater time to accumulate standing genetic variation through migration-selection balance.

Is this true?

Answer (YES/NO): YES